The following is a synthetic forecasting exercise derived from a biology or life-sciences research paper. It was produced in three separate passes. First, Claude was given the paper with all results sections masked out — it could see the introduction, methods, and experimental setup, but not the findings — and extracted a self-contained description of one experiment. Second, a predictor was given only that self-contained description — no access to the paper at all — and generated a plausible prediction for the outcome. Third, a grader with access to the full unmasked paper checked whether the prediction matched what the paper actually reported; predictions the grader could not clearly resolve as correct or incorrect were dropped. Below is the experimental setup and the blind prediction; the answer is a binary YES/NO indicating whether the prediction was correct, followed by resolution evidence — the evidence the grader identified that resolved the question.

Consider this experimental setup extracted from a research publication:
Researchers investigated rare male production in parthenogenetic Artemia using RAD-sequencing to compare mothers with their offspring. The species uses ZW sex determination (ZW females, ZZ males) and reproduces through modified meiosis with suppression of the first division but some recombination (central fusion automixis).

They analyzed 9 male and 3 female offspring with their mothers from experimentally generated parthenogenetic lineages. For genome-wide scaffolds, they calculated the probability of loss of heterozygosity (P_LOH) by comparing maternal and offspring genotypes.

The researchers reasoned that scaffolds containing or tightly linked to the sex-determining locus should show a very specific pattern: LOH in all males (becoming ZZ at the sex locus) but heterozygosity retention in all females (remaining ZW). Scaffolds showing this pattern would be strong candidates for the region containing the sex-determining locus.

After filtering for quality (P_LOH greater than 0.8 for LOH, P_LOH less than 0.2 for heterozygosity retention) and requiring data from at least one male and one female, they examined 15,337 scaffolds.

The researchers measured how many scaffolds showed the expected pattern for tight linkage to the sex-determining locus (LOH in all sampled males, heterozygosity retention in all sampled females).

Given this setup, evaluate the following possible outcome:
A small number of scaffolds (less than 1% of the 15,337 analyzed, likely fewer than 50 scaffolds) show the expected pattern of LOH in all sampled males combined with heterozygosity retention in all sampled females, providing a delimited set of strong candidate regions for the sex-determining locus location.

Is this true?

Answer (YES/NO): NO